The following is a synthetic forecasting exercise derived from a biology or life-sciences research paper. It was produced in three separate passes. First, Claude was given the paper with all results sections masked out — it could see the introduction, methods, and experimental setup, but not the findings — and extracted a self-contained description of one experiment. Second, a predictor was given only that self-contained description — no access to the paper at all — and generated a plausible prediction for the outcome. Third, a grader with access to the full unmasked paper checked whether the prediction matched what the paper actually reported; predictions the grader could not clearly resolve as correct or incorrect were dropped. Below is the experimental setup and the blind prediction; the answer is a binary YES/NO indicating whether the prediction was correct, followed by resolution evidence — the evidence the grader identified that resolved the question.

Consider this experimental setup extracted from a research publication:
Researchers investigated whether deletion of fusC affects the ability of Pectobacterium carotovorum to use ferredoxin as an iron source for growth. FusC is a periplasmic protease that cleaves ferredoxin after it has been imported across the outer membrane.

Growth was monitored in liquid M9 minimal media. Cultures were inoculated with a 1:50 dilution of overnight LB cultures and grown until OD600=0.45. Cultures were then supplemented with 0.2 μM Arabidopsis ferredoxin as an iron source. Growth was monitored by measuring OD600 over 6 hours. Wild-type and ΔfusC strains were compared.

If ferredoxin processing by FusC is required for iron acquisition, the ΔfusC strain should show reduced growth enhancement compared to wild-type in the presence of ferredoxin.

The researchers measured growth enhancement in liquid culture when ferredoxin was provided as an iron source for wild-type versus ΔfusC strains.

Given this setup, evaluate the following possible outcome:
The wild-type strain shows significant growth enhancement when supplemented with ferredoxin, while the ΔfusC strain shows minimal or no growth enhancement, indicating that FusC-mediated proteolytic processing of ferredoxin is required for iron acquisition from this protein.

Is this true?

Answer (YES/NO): NO